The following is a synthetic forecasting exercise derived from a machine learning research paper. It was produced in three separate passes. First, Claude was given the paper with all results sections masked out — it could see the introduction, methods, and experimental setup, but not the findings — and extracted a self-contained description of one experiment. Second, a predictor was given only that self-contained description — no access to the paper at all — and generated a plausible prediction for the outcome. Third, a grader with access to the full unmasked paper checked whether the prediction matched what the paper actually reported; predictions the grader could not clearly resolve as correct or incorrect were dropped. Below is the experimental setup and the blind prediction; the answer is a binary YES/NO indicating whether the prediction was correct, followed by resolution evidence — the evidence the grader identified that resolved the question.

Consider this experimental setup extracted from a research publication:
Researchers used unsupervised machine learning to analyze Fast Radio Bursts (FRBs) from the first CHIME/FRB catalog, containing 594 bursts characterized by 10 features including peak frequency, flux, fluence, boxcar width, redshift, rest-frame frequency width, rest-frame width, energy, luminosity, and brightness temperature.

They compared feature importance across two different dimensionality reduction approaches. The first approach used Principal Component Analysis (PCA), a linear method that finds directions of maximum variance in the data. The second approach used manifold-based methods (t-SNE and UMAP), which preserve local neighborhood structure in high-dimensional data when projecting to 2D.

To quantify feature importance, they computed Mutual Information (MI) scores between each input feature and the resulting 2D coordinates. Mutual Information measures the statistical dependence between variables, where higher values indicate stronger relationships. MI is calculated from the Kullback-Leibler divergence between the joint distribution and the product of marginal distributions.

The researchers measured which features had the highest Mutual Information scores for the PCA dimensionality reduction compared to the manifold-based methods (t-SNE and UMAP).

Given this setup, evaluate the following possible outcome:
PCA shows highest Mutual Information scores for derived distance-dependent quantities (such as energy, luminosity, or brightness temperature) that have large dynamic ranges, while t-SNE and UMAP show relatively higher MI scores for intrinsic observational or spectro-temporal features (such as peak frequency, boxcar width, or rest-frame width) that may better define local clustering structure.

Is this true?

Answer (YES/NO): NO